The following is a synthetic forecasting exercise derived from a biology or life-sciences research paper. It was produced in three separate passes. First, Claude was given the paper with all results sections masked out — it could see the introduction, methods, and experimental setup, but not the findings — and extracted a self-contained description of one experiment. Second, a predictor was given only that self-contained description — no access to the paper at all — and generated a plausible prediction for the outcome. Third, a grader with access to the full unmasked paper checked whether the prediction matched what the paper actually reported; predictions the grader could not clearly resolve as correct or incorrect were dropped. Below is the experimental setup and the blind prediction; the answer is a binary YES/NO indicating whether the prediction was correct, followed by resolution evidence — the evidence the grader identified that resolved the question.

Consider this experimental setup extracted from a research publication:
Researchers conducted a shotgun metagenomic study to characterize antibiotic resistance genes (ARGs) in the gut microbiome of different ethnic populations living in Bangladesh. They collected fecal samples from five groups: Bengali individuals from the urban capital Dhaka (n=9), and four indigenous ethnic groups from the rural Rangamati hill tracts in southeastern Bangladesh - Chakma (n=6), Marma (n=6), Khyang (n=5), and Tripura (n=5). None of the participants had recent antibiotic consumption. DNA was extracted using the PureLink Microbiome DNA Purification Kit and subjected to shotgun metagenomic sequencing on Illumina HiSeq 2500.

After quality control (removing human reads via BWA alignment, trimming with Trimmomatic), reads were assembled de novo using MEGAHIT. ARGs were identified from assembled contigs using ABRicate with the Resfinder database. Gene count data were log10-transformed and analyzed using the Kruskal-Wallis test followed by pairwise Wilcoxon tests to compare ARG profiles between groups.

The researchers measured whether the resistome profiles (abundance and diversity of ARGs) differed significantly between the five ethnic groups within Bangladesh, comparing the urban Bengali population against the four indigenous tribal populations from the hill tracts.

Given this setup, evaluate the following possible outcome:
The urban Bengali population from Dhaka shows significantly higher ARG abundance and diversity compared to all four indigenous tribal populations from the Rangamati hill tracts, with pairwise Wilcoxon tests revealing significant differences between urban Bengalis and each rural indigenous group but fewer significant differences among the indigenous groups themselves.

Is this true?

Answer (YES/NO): NO